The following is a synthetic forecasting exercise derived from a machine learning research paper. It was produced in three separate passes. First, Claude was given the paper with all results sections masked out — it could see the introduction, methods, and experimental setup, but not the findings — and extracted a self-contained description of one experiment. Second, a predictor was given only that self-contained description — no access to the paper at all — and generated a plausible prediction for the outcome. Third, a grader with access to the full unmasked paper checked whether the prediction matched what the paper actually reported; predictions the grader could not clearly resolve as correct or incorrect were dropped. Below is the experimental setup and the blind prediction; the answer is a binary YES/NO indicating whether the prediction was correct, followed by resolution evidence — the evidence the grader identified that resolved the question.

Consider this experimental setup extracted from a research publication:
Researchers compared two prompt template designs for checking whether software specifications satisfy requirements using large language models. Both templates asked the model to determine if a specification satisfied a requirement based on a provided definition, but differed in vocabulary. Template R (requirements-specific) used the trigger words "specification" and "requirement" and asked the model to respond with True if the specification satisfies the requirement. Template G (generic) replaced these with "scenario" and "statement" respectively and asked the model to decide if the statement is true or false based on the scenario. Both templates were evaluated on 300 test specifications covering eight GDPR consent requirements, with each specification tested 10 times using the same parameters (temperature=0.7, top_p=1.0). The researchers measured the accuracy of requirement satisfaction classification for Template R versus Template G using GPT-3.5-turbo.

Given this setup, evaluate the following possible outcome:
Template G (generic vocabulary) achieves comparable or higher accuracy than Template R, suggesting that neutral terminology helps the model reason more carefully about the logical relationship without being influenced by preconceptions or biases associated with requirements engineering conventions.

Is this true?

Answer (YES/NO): YES